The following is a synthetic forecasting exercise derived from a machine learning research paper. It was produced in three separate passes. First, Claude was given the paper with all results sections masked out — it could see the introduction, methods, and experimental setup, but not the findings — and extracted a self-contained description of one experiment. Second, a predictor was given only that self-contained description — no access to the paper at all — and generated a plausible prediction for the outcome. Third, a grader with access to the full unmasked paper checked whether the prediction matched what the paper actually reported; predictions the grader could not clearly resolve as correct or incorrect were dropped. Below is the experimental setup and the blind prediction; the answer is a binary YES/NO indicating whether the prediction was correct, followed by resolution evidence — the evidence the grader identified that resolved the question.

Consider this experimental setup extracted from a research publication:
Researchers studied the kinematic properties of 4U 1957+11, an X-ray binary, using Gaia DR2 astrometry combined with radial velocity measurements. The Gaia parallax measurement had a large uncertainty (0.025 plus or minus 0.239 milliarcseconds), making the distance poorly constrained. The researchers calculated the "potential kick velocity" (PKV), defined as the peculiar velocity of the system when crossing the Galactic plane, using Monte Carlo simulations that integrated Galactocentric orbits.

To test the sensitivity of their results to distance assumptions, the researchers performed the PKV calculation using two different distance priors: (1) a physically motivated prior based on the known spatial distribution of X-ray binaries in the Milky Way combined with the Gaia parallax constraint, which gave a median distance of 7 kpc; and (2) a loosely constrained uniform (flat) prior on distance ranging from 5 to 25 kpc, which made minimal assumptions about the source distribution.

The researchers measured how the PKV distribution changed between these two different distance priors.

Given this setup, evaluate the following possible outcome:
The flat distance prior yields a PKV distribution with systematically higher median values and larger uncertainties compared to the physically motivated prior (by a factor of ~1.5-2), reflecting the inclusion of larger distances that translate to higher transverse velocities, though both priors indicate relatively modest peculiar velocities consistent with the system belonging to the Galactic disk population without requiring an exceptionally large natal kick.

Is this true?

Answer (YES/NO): NO